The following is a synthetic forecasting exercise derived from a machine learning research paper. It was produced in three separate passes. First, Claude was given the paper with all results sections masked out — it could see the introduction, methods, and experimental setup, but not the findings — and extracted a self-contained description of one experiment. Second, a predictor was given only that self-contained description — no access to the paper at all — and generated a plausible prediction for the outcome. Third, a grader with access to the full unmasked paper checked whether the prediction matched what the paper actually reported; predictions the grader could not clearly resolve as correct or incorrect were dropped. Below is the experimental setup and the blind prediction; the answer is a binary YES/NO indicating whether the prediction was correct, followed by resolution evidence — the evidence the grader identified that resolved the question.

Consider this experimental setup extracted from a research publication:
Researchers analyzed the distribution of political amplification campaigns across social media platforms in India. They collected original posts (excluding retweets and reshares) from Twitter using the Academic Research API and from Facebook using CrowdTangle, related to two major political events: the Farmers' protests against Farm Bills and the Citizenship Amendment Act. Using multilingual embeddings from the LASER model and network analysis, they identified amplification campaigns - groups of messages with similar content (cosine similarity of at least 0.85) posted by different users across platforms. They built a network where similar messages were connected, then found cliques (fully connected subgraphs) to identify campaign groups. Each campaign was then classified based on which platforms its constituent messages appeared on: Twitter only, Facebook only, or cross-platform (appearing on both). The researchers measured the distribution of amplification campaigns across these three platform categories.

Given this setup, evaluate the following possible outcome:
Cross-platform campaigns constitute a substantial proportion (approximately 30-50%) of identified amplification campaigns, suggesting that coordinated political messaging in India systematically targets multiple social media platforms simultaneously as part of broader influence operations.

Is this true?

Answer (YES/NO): YES